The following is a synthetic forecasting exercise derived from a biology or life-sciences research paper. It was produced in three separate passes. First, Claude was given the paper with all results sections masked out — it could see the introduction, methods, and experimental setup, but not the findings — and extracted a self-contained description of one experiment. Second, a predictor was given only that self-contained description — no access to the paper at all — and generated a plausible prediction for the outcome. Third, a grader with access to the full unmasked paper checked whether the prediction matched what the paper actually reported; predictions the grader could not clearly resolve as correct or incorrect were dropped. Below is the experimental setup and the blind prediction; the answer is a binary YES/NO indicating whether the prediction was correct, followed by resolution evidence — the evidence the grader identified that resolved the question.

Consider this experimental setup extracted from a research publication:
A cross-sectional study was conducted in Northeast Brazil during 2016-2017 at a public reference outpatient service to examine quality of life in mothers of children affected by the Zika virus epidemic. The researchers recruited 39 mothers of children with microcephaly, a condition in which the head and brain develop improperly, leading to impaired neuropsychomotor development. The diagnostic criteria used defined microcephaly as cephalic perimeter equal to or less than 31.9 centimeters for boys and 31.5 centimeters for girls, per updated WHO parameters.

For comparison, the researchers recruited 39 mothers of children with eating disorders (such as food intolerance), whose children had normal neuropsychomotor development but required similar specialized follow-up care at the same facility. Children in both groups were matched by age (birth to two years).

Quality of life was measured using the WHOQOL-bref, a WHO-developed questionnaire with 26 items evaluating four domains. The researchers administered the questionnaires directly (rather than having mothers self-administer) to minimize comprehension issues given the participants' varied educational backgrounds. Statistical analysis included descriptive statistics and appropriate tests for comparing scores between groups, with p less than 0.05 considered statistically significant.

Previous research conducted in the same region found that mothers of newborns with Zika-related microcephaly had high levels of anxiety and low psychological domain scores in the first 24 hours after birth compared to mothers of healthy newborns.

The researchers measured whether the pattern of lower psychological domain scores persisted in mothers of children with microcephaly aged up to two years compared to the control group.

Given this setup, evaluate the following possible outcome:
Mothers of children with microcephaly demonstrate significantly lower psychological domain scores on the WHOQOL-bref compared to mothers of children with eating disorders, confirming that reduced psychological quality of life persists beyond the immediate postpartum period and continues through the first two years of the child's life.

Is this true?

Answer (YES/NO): NO